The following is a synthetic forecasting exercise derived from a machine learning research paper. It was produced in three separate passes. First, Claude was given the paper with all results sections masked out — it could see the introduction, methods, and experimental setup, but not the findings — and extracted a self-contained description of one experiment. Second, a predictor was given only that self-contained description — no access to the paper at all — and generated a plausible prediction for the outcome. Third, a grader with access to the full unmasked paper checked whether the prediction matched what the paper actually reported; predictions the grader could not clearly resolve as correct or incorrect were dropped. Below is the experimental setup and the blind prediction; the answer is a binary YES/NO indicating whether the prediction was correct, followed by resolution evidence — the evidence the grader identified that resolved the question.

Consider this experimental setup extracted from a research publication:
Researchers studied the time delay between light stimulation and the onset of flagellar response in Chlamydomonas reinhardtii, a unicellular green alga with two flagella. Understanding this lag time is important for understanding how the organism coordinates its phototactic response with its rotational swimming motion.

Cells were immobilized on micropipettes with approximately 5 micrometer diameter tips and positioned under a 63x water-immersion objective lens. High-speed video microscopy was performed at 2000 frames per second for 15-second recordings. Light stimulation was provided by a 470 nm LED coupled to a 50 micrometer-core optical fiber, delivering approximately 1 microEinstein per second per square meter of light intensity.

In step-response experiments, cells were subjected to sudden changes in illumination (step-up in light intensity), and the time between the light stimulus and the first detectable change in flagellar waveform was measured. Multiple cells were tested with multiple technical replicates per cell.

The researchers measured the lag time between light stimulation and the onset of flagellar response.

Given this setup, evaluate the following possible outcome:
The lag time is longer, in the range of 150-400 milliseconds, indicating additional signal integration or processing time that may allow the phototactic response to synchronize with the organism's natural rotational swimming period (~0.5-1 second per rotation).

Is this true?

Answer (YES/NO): NO